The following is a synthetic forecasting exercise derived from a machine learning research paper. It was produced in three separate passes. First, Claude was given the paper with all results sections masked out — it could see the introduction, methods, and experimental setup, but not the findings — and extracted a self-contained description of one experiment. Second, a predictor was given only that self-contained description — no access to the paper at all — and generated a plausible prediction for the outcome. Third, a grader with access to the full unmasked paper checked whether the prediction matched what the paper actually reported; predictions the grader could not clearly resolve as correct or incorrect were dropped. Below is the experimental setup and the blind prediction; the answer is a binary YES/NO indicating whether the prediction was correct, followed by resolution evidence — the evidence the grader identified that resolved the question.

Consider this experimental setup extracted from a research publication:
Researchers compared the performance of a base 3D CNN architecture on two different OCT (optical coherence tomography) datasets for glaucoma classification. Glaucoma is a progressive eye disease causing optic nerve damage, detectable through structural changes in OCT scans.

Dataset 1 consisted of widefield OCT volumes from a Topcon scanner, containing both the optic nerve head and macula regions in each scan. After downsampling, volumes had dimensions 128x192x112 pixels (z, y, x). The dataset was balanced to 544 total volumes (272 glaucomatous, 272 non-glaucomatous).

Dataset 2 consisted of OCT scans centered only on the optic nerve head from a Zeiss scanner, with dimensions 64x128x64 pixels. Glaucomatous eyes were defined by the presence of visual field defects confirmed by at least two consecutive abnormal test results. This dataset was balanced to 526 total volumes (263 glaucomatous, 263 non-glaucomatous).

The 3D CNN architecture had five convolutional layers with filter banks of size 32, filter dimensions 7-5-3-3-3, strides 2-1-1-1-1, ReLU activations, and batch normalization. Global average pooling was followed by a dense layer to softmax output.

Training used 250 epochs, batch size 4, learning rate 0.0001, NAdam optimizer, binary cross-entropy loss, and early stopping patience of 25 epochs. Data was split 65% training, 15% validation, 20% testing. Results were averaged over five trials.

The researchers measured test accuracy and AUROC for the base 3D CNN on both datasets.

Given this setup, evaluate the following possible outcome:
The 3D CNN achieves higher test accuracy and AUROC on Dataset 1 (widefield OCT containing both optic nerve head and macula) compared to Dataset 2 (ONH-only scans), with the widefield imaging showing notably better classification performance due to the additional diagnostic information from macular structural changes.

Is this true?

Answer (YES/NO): NO